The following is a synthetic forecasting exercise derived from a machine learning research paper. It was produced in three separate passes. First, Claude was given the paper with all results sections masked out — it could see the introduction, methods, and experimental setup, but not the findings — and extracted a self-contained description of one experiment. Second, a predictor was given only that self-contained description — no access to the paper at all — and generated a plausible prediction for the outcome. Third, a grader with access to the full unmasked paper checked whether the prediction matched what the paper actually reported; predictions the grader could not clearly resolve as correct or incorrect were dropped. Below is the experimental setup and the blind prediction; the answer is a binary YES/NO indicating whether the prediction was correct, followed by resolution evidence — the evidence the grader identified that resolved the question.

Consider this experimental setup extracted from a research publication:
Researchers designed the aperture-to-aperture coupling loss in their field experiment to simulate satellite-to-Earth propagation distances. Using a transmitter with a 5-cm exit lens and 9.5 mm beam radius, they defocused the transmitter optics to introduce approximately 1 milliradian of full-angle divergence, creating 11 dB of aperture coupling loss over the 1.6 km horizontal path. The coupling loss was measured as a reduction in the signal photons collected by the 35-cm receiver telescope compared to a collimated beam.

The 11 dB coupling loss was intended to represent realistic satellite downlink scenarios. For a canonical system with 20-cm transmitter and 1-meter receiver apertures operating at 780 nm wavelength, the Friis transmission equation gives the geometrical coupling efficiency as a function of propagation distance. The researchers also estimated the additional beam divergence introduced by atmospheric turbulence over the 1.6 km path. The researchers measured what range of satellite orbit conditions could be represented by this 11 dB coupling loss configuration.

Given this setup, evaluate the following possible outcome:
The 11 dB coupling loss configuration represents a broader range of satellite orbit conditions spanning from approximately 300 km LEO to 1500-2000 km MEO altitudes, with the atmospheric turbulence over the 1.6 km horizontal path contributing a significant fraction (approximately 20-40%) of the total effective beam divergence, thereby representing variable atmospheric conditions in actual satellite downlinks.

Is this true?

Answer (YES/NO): NO